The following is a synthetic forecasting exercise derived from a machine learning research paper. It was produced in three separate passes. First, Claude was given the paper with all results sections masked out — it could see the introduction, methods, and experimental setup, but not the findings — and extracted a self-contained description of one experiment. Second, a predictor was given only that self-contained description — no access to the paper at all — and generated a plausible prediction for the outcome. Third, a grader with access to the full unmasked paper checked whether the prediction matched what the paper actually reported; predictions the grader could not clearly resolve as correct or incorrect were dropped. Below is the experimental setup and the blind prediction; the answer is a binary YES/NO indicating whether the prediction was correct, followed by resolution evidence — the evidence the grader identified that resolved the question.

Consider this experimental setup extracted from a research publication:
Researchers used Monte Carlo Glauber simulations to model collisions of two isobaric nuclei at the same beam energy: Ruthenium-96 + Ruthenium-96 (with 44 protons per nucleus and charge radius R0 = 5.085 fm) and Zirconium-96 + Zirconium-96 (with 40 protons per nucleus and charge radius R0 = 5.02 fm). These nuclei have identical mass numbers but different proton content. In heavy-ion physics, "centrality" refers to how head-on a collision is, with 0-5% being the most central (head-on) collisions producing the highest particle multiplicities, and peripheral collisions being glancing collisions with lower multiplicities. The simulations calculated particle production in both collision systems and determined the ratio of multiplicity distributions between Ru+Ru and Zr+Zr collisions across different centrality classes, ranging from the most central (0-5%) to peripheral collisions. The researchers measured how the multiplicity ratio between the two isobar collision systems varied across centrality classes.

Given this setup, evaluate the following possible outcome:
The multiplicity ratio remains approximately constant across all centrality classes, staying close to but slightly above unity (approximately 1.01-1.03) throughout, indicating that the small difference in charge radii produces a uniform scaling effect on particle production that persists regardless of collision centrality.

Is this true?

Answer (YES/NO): NO